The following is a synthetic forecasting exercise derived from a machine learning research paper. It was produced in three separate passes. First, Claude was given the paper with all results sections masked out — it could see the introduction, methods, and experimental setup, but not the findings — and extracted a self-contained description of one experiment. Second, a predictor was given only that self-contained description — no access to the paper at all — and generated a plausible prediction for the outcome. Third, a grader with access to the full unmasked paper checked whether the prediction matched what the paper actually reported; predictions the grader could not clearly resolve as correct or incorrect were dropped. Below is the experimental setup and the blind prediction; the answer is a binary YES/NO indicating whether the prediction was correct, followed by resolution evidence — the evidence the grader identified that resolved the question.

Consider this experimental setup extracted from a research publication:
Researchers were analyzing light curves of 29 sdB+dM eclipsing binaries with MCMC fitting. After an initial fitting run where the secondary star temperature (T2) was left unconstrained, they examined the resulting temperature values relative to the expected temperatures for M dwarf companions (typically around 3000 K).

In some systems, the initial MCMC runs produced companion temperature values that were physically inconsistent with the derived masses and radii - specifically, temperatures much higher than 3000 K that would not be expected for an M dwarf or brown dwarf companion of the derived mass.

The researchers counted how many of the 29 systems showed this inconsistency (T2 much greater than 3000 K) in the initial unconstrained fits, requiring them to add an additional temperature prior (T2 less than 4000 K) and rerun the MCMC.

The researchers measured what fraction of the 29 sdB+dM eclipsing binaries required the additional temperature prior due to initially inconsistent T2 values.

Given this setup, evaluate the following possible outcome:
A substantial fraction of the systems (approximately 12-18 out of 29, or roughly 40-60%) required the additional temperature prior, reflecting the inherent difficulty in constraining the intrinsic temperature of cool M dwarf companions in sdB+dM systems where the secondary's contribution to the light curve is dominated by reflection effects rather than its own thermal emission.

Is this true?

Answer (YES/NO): NO